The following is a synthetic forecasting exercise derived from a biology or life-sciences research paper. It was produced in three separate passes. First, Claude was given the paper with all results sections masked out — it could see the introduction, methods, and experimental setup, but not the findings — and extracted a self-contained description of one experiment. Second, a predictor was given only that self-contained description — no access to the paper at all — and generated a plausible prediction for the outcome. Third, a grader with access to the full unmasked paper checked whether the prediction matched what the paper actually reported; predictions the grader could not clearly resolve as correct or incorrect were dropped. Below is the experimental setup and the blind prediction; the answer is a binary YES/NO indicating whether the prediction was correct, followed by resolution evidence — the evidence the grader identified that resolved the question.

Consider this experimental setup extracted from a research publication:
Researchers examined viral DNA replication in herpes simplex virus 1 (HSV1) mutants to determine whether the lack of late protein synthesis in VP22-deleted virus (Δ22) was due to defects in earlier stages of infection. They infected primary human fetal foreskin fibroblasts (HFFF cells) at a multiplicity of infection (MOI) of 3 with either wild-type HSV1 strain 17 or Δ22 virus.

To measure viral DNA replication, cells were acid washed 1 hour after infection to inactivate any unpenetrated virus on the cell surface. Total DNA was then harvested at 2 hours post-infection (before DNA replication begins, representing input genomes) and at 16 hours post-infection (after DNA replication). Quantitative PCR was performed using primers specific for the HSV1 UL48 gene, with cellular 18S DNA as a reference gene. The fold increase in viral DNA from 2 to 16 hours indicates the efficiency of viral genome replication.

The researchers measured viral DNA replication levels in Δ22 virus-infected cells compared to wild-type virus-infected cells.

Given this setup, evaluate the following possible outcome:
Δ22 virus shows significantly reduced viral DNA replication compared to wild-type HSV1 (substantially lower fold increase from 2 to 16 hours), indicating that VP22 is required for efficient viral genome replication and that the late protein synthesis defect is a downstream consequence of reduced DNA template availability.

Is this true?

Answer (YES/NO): NO